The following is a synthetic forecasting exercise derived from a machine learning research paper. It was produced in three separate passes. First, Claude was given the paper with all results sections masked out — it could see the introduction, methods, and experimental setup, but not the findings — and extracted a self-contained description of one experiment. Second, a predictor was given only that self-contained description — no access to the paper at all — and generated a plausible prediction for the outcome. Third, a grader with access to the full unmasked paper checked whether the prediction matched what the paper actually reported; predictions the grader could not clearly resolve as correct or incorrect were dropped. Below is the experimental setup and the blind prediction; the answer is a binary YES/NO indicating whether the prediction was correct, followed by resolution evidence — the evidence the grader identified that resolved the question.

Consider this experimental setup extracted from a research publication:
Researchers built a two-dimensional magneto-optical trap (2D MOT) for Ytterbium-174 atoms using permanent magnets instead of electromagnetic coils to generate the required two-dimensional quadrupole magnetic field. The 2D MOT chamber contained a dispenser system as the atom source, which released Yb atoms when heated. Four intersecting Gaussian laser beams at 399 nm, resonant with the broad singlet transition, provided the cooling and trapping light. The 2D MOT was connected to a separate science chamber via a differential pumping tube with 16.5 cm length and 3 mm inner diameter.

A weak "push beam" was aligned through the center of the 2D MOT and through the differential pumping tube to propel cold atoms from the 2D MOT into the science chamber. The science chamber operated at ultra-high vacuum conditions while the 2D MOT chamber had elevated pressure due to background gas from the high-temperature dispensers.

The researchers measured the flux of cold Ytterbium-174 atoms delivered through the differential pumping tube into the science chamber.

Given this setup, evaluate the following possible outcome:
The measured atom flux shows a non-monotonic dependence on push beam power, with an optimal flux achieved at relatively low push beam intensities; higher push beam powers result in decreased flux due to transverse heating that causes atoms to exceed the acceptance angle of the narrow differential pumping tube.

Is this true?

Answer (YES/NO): NO